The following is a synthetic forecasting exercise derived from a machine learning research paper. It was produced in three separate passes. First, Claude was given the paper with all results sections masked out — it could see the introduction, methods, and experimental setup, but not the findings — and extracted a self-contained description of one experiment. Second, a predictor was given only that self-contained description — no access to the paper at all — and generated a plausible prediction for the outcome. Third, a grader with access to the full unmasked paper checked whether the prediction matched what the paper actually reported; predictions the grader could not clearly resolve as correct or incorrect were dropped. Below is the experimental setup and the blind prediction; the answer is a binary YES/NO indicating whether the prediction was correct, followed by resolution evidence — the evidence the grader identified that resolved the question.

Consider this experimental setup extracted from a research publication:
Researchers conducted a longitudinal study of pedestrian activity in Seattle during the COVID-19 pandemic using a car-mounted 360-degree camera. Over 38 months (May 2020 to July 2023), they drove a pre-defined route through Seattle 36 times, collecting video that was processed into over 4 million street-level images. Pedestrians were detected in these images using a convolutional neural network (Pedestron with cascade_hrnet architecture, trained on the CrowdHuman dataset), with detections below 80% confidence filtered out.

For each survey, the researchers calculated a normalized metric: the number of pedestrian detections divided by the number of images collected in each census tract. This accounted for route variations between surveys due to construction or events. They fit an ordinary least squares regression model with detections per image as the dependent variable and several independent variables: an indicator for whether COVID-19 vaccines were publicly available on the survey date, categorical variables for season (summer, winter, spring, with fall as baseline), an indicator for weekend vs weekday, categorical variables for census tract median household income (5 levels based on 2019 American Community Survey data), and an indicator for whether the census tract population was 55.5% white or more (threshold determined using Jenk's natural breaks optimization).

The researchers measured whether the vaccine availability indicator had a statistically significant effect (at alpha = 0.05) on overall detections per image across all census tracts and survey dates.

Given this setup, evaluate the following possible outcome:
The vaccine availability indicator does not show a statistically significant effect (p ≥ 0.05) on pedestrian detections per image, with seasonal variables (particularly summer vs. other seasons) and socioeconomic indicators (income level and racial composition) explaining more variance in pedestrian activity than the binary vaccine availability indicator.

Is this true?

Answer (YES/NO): YES